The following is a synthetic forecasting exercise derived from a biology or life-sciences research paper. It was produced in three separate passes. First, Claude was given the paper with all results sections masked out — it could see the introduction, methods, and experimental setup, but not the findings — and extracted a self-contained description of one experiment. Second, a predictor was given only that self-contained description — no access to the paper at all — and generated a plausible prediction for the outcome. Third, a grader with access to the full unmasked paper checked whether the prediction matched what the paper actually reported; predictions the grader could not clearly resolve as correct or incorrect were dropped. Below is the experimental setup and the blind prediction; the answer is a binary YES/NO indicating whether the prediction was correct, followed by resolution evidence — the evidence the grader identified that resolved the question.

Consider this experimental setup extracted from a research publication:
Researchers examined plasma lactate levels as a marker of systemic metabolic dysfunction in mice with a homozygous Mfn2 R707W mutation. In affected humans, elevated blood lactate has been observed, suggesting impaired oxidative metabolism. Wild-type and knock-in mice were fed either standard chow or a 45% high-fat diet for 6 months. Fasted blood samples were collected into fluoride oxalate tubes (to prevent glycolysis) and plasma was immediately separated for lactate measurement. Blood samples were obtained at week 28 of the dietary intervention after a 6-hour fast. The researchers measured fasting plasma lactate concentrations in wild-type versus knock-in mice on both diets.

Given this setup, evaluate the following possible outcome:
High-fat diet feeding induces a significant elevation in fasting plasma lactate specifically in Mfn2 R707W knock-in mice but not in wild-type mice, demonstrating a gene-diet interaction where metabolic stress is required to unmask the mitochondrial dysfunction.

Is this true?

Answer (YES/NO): NO